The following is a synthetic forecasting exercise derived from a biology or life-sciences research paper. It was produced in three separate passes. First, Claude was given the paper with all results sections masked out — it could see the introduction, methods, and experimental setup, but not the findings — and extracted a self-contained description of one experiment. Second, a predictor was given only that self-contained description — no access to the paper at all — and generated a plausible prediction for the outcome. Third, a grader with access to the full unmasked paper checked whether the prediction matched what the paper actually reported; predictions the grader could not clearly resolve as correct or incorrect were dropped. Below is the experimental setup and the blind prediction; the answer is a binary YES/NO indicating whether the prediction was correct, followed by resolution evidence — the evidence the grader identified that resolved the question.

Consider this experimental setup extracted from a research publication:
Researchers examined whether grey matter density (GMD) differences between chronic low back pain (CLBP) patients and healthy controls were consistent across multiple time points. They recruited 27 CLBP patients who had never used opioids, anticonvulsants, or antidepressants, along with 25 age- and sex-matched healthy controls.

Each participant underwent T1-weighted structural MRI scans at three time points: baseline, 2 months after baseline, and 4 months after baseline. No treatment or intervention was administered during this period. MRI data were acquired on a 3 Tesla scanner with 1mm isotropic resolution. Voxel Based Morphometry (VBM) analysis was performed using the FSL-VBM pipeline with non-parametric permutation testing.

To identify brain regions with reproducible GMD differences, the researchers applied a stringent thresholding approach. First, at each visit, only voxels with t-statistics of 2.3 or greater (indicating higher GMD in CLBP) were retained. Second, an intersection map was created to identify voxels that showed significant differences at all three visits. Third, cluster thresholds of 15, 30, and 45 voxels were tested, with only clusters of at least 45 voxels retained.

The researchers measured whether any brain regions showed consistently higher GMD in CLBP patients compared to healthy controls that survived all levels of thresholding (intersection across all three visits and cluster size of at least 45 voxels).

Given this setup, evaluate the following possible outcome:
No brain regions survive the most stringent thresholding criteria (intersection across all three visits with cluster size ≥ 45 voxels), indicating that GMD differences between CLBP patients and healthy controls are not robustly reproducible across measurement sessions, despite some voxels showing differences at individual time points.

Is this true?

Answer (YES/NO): NO